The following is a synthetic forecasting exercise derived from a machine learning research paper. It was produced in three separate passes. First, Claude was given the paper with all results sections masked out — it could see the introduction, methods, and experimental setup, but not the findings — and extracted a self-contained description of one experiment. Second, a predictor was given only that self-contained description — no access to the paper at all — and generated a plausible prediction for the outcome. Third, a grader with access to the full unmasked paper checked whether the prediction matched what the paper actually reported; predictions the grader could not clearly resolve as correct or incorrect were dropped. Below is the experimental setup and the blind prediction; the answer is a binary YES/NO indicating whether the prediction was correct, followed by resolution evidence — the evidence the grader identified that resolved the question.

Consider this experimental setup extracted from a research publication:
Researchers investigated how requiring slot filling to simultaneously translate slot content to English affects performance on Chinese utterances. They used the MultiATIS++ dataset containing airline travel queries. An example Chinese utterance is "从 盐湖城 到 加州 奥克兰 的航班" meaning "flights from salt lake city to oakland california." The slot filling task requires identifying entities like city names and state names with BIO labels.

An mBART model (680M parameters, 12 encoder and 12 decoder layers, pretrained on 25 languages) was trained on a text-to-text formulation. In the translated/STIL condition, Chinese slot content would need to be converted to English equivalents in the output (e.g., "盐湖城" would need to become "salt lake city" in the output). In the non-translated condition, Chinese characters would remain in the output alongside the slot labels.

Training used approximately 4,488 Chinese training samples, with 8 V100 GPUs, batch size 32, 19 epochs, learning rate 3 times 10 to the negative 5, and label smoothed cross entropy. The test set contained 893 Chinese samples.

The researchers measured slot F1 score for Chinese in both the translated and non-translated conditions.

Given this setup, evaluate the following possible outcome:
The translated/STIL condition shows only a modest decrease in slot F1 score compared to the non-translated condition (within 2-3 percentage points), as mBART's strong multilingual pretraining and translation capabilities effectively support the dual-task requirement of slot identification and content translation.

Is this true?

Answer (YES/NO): NO